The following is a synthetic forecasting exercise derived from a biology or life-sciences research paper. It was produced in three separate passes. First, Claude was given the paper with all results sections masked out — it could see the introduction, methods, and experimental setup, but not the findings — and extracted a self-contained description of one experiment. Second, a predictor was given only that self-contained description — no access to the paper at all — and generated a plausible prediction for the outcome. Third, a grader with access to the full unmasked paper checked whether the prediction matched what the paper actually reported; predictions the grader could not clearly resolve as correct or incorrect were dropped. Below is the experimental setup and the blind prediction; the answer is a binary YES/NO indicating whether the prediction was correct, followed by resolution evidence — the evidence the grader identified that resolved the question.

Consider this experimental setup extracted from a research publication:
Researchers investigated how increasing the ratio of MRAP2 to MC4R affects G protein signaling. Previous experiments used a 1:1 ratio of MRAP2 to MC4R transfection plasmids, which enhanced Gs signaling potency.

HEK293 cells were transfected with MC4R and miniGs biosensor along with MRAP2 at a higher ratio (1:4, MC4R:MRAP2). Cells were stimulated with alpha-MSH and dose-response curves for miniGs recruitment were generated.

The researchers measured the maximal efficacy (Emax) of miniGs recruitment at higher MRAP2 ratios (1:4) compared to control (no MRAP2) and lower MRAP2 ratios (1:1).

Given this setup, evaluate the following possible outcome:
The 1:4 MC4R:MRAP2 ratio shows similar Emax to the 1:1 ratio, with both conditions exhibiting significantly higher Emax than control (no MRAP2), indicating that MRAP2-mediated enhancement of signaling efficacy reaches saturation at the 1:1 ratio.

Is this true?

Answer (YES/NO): NO